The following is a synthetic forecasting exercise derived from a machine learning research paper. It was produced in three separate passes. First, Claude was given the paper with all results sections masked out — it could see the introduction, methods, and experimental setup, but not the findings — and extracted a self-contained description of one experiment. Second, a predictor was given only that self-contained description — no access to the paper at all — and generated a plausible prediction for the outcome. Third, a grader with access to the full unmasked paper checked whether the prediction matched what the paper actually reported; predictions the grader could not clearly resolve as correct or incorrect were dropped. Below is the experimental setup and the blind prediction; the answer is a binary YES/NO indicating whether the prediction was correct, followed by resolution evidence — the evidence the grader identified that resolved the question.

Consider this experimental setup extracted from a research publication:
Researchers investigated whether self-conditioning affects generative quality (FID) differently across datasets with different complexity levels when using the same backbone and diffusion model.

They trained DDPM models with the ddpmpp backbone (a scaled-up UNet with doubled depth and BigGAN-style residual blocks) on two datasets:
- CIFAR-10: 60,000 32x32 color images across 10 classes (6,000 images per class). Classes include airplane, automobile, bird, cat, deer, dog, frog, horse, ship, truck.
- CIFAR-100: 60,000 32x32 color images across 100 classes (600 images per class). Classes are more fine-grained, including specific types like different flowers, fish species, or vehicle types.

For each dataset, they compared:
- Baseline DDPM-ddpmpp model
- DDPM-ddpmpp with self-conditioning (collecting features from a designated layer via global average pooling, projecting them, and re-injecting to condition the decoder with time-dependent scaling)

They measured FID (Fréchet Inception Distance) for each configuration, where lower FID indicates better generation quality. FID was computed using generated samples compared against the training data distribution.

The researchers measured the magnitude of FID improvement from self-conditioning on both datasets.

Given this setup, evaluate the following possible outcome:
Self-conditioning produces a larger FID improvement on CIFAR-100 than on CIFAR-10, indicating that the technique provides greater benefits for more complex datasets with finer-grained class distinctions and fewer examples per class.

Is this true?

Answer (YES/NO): YES